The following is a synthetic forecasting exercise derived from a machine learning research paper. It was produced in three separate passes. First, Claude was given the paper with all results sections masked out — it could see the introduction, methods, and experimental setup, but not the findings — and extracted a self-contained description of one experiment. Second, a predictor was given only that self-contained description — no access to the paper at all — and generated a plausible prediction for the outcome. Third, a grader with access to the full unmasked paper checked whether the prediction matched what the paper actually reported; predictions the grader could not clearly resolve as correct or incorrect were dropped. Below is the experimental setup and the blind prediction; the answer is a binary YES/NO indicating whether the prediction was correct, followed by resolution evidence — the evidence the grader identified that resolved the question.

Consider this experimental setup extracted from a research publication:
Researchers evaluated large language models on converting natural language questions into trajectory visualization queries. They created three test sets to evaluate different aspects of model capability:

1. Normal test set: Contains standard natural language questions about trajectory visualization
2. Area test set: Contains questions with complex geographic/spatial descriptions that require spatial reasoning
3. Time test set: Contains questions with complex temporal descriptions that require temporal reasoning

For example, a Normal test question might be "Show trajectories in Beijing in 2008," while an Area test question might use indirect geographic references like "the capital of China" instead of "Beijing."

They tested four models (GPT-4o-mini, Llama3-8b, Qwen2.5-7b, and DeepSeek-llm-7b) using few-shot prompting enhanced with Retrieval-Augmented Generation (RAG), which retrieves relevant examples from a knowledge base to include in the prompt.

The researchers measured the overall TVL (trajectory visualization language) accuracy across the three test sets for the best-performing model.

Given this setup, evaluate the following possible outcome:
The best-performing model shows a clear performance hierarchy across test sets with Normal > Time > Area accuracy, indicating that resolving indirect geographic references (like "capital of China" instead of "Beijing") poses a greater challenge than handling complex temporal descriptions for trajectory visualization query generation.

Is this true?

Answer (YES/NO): YES